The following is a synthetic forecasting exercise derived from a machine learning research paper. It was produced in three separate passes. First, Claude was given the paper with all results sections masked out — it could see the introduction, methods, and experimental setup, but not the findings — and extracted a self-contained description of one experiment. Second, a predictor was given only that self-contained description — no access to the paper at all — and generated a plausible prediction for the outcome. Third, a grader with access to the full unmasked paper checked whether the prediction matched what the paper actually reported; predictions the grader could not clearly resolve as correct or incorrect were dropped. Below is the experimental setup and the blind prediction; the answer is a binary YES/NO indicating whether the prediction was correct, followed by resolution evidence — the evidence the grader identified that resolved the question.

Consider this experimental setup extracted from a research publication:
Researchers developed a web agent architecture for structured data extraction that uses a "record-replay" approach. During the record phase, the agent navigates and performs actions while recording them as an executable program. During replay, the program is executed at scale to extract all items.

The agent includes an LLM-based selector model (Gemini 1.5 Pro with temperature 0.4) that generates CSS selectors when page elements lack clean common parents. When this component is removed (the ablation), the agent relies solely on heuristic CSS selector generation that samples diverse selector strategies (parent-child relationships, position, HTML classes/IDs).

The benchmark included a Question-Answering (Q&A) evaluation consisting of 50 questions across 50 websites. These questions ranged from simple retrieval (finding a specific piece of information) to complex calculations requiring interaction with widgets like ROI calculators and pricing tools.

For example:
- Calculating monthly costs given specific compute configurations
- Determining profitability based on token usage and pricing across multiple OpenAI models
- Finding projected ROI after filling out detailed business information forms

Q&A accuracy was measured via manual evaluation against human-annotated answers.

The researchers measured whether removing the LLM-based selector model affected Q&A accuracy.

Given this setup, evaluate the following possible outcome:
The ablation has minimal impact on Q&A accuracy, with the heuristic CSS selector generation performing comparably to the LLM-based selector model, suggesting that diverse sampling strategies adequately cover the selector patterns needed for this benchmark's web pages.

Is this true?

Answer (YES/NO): YES